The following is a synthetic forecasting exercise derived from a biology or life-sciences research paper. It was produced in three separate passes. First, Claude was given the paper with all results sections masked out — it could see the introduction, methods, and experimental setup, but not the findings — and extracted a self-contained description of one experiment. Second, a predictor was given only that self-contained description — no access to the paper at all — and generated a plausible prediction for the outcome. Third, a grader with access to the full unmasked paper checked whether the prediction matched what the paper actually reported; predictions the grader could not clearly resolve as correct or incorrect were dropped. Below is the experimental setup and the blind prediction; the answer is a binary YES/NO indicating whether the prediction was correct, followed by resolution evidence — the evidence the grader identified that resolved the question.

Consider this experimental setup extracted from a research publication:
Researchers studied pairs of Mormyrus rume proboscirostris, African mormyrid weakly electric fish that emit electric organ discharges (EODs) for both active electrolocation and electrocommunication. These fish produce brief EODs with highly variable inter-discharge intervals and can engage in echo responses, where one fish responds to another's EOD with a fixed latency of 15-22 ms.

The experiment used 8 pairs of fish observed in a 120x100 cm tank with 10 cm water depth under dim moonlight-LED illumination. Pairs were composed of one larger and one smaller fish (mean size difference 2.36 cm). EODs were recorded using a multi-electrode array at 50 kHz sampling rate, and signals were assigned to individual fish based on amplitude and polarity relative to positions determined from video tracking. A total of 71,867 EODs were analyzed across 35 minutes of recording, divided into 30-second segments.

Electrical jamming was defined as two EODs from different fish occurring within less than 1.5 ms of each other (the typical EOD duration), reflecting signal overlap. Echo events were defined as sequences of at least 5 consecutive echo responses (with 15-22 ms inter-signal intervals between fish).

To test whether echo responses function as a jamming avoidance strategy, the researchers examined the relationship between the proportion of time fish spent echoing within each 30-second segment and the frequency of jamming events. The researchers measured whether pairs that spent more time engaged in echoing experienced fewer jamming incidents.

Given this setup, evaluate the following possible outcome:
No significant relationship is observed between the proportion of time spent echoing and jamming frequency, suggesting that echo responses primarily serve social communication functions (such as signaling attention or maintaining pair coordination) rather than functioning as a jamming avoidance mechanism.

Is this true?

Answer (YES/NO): YES